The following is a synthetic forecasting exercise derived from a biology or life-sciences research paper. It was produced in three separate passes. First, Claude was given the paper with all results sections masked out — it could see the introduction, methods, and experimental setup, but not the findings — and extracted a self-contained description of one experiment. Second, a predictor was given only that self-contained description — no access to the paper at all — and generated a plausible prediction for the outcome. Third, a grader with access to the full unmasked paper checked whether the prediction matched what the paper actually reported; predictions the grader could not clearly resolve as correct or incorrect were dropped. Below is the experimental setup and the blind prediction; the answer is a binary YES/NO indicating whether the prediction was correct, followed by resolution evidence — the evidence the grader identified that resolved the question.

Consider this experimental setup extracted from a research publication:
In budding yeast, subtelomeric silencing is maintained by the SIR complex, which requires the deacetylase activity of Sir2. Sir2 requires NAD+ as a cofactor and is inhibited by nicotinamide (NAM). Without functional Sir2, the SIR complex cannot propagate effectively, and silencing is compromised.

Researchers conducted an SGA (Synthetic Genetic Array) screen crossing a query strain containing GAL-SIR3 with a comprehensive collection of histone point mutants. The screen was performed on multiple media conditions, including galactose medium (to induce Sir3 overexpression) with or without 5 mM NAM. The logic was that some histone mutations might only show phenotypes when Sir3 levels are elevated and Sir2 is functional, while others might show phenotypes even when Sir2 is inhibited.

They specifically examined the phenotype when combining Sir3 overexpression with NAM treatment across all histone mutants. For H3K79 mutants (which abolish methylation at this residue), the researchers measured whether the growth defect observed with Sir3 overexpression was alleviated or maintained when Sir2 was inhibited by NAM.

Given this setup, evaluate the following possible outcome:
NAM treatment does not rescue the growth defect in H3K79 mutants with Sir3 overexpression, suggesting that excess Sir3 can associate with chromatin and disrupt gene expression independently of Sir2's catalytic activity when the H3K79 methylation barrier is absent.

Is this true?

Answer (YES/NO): NO